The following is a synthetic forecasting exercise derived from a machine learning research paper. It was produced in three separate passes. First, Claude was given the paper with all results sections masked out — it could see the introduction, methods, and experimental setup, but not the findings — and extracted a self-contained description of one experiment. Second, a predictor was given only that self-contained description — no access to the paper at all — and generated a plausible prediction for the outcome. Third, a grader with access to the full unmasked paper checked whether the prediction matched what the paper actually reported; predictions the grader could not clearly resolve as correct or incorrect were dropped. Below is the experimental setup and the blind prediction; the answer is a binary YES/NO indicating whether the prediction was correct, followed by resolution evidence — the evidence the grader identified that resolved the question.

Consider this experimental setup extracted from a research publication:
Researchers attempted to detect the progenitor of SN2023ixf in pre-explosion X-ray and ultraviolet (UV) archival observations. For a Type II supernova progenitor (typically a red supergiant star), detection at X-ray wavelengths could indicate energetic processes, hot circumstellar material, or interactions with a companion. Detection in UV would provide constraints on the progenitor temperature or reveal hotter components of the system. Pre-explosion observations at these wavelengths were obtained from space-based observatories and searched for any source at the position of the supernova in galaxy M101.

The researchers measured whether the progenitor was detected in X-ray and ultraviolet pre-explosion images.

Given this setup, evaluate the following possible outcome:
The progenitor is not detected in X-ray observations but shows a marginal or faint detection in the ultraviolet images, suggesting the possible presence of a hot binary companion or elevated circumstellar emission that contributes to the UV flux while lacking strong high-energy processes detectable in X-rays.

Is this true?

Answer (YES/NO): NO